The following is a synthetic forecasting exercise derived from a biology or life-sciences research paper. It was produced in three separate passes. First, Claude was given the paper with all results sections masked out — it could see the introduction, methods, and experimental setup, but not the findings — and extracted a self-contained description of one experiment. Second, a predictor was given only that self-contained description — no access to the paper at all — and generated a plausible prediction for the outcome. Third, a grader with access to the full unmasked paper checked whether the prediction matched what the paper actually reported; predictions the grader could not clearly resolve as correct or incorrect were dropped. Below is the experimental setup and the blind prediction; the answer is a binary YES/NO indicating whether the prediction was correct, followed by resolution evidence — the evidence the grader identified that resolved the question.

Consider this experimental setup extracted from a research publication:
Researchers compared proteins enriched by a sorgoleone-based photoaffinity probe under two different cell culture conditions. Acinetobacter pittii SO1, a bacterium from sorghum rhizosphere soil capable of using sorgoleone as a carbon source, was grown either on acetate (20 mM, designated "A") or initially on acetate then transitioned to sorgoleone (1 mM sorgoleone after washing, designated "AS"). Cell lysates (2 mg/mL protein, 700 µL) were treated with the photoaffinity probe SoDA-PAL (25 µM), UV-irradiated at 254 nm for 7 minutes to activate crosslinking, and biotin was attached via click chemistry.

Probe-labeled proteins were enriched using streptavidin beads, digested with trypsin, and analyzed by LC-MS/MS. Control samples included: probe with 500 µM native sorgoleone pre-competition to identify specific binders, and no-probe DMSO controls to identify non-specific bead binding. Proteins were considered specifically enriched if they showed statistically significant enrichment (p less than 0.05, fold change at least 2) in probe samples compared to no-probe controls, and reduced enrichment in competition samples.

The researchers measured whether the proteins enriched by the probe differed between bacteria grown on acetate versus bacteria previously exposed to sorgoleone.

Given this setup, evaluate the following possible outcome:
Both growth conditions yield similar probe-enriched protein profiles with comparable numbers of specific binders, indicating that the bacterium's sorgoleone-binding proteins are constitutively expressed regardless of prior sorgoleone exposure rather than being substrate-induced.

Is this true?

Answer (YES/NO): NO